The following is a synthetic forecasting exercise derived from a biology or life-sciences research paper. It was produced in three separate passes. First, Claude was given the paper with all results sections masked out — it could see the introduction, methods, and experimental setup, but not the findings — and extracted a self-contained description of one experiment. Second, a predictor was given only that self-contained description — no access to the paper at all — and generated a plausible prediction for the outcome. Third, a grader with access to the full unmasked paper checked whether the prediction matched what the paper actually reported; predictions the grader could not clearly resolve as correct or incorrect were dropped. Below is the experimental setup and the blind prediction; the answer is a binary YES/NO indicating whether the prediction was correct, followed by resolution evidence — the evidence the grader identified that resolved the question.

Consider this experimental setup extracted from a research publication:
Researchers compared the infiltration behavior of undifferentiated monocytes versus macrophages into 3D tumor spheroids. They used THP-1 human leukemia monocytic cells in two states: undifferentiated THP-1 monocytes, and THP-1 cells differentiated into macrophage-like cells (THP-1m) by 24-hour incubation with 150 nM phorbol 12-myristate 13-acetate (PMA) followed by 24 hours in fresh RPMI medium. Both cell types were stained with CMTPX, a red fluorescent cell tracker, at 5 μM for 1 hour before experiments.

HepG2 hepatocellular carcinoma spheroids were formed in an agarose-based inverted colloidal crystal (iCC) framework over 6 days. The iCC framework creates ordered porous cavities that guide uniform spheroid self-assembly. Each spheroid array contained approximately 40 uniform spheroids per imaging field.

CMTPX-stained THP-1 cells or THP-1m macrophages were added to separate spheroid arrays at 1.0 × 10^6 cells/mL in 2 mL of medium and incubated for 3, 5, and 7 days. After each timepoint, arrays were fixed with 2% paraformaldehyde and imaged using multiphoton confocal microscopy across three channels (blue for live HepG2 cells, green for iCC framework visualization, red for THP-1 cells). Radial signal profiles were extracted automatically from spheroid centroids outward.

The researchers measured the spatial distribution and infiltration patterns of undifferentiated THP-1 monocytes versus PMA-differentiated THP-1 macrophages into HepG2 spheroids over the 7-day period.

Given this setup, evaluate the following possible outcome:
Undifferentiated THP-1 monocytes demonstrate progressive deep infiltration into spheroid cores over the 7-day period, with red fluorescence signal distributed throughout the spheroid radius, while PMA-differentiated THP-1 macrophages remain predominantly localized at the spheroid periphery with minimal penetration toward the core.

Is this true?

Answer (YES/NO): NO